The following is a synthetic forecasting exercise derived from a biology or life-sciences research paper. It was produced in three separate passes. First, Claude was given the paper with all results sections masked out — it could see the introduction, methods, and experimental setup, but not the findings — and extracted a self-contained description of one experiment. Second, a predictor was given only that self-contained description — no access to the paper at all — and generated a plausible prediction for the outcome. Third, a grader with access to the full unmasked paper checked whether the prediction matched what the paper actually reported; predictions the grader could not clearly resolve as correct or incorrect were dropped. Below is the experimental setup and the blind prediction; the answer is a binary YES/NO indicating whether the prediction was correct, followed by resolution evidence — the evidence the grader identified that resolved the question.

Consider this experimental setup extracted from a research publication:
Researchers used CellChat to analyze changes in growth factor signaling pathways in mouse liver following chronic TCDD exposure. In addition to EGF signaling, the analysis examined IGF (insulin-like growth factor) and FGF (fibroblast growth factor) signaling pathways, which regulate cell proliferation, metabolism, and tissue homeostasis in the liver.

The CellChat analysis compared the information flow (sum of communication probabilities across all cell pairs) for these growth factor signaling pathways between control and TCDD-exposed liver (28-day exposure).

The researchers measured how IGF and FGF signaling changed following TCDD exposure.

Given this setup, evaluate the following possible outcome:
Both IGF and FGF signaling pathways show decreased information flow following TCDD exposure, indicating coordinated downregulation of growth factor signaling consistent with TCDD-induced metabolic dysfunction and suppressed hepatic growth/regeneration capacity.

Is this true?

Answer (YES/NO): YES